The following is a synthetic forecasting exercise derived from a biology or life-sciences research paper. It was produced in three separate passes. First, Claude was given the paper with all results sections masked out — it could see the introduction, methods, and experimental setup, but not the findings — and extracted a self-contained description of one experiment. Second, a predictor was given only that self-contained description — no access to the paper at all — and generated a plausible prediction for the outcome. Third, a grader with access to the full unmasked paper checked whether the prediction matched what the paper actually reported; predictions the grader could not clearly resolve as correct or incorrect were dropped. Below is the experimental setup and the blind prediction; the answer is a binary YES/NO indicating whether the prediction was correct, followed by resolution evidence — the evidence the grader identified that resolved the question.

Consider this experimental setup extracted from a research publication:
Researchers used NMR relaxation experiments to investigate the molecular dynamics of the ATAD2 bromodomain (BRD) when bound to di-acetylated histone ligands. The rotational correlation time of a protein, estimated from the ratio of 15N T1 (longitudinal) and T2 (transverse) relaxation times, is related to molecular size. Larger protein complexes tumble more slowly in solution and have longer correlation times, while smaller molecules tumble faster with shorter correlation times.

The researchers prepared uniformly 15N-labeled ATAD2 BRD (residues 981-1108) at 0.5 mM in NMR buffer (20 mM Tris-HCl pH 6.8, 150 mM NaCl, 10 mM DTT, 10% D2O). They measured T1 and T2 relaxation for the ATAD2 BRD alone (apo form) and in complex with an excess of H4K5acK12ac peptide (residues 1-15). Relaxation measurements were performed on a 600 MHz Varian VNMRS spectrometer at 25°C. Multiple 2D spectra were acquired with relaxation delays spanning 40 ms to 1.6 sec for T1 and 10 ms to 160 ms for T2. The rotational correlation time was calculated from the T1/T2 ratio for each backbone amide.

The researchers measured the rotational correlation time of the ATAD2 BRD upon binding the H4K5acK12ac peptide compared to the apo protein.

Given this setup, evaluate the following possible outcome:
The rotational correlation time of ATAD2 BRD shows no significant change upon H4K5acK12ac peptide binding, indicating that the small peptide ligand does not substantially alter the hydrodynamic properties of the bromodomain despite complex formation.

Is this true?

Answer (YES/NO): YES